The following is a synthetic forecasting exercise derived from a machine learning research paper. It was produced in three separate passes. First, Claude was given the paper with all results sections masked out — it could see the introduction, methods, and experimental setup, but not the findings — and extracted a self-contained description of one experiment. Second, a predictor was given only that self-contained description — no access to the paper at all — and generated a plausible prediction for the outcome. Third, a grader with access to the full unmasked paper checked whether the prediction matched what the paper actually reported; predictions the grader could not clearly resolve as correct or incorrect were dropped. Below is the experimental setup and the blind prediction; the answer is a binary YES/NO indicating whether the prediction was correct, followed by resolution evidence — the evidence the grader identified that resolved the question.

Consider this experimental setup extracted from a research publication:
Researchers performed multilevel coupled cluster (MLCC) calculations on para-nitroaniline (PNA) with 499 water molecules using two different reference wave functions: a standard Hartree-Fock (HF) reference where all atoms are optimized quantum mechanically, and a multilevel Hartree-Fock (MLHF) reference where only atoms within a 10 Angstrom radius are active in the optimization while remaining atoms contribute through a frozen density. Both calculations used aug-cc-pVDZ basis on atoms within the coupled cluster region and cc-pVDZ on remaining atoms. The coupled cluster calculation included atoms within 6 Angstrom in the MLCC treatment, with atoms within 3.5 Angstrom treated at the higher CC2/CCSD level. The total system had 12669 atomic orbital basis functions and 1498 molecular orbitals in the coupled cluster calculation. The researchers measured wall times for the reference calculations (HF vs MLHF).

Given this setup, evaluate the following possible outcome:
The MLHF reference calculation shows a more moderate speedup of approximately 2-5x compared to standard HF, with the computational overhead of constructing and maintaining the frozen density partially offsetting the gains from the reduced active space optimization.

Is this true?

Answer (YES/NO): NO